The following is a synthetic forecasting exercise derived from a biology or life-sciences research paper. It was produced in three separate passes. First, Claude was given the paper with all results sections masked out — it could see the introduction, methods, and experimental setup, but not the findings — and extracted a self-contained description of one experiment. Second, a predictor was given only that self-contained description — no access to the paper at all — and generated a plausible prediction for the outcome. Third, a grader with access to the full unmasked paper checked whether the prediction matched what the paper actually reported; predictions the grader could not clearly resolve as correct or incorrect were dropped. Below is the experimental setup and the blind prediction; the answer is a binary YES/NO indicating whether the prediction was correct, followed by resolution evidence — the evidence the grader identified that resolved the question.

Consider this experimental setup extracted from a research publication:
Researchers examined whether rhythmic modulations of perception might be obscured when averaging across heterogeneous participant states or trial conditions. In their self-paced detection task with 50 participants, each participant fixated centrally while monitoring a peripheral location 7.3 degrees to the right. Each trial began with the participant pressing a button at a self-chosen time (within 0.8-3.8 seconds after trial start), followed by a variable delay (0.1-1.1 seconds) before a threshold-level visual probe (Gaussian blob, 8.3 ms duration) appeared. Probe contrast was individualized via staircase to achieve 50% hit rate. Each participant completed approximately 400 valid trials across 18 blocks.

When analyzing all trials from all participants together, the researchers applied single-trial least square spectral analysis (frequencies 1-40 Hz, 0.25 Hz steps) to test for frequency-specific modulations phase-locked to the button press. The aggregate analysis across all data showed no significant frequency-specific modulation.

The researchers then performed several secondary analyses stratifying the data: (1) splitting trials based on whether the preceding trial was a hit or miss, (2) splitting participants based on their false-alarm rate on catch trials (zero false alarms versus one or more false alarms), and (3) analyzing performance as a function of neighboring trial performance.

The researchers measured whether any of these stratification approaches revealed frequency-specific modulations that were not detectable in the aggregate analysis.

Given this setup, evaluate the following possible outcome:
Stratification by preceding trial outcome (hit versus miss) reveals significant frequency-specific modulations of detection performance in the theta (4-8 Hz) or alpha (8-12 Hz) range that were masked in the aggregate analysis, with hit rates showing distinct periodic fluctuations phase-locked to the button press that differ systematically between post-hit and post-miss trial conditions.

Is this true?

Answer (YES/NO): NO